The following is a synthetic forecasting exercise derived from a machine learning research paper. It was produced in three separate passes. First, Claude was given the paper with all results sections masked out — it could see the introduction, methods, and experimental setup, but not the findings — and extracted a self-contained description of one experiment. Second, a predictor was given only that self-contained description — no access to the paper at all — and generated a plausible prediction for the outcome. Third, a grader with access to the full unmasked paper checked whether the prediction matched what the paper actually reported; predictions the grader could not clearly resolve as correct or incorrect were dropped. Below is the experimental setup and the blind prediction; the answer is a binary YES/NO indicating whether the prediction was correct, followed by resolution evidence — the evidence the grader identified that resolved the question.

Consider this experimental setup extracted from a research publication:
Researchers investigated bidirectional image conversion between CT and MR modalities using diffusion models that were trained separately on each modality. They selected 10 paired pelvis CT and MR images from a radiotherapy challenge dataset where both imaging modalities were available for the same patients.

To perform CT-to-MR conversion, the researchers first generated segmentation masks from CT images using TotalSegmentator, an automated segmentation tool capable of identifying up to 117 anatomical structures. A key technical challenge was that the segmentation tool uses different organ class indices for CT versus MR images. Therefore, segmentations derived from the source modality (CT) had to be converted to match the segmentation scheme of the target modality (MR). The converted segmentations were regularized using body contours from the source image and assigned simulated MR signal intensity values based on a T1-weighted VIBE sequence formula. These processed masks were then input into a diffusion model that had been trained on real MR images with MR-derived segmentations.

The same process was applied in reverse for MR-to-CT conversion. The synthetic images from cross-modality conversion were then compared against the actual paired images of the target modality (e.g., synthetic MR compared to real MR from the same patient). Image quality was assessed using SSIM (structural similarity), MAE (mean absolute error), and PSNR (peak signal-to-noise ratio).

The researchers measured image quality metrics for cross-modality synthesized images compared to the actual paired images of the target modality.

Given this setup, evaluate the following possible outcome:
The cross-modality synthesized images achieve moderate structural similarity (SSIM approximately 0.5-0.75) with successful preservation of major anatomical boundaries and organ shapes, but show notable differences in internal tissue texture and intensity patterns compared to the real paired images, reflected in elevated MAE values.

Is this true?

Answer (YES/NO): NO